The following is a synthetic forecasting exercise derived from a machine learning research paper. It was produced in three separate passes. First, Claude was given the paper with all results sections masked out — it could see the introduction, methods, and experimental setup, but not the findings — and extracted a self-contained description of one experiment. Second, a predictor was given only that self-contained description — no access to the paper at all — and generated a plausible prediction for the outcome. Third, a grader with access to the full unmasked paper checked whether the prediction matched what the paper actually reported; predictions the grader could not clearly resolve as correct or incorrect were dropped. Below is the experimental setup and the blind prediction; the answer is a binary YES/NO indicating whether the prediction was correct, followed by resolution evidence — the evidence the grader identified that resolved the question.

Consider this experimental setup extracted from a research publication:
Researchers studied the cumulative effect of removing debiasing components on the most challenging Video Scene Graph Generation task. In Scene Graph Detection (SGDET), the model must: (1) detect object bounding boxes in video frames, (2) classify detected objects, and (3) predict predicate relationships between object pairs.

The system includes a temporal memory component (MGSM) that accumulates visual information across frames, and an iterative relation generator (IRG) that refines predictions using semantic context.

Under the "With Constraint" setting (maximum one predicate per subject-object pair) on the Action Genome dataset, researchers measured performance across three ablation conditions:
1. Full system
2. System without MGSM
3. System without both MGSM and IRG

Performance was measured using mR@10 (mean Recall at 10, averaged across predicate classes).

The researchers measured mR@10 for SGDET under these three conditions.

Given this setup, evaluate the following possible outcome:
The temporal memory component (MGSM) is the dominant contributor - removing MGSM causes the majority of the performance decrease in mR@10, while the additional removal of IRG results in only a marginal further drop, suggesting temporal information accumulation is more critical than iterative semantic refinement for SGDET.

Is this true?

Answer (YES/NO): YES